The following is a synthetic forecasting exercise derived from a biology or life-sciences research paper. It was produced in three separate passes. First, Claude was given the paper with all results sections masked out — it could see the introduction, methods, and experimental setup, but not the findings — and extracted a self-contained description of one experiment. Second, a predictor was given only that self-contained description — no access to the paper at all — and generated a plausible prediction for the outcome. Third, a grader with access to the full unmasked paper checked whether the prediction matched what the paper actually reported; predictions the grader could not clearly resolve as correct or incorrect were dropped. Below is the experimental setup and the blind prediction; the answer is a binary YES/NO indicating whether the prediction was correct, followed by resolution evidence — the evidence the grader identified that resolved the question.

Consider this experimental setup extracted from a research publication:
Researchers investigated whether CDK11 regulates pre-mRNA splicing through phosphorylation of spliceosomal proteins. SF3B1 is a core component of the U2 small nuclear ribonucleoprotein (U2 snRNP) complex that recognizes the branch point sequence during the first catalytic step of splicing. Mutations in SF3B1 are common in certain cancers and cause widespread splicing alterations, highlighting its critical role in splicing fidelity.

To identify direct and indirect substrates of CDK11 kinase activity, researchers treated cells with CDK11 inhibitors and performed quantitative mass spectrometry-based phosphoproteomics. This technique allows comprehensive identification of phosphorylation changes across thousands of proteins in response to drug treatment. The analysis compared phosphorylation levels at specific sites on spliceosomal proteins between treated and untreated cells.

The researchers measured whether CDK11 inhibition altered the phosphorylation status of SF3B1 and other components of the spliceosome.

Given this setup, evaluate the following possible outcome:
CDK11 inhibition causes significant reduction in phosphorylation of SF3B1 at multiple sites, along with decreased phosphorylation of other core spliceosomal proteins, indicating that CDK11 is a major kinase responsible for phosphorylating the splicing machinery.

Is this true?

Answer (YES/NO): YES